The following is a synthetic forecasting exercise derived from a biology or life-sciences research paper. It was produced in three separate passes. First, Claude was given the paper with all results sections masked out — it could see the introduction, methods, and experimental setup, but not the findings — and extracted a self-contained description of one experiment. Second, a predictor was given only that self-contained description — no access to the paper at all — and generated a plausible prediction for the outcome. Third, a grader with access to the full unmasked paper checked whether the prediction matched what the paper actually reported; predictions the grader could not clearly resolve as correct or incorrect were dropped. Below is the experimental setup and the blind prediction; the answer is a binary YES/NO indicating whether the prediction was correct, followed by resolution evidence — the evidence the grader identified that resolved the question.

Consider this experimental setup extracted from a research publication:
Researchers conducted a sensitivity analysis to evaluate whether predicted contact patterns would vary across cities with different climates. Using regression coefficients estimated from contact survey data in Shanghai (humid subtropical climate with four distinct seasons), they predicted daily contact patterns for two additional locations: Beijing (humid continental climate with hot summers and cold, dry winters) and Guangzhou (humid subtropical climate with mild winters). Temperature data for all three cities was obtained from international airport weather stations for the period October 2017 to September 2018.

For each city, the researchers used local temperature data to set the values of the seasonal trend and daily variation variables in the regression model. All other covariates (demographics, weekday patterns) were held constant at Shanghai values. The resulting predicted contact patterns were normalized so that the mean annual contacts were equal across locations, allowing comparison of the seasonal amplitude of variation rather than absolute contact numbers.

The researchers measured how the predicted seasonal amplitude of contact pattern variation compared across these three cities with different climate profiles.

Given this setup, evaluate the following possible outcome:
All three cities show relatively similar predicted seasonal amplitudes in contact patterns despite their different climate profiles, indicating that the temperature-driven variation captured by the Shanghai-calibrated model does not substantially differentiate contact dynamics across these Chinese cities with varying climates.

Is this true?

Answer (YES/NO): NO